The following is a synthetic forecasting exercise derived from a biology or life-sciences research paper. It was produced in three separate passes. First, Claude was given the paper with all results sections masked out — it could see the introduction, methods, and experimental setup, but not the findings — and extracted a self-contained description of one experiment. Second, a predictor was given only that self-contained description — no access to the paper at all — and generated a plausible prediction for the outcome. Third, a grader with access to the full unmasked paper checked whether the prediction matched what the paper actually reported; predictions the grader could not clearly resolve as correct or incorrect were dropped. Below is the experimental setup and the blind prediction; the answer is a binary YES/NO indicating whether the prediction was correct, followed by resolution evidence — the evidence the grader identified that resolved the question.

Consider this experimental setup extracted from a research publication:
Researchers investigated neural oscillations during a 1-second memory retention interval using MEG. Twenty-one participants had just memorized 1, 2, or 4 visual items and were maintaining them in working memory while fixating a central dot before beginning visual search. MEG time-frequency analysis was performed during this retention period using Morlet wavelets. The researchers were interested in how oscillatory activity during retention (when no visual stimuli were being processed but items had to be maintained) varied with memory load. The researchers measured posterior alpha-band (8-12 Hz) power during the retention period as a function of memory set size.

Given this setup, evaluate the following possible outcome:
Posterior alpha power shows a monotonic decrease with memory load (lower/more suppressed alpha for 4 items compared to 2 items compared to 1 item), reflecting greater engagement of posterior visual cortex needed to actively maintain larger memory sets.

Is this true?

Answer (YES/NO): NO